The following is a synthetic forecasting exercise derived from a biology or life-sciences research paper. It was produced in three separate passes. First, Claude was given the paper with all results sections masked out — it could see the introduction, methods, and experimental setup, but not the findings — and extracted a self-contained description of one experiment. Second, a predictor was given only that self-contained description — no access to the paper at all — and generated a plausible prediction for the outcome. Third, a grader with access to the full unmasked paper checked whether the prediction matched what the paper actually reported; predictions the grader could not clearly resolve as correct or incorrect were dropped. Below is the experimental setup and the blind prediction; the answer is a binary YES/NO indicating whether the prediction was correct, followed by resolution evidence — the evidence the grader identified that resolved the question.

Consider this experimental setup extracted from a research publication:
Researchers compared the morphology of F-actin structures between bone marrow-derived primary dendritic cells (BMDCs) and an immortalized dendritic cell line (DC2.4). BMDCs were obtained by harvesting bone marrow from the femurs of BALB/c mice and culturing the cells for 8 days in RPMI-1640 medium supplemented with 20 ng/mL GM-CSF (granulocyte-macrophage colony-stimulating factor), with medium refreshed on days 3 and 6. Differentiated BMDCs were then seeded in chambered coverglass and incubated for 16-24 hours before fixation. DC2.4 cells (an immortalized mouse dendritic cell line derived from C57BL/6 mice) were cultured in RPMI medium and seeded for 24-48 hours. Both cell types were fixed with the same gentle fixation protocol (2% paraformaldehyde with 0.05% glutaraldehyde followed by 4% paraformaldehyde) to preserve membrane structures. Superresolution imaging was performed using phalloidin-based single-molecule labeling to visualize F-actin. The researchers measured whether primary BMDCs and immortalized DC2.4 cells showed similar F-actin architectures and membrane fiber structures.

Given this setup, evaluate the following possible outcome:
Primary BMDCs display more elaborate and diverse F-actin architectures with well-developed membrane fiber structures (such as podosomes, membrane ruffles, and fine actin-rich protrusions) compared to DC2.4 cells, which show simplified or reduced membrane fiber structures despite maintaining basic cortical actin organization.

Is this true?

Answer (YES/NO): NO